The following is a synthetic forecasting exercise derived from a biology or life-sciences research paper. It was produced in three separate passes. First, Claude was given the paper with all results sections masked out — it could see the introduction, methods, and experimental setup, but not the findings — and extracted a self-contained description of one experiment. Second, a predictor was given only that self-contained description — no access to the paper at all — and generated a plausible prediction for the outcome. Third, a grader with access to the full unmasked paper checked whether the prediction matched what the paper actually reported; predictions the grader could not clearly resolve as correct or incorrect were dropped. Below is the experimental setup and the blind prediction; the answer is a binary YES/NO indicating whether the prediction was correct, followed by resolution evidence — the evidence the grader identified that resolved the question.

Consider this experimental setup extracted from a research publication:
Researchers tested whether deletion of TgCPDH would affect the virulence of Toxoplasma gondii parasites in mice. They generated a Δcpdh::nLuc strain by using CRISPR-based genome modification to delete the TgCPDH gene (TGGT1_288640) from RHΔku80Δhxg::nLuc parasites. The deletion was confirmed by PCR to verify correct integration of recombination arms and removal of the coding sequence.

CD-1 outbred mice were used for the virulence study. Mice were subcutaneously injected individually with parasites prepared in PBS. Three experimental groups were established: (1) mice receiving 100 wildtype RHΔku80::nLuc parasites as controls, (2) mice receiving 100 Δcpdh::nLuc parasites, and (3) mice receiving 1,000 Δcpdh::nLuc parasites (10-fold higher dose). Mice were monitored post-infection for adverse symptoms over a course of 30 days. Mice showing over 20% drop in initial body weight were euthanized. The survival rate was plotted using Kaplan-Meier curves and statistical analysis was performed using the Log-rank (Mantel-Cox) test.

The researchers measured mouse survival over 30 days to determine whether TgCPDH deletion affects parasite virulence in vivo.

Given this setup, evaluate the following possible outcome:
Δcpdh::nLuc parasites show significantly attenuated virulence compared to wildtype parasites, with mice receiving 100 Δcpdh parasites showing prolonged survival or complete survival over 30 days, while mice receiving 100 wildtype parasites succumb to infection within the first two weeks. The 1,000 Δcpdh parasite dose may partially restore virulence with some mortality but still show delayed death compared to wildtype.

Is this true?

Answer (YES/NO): NO